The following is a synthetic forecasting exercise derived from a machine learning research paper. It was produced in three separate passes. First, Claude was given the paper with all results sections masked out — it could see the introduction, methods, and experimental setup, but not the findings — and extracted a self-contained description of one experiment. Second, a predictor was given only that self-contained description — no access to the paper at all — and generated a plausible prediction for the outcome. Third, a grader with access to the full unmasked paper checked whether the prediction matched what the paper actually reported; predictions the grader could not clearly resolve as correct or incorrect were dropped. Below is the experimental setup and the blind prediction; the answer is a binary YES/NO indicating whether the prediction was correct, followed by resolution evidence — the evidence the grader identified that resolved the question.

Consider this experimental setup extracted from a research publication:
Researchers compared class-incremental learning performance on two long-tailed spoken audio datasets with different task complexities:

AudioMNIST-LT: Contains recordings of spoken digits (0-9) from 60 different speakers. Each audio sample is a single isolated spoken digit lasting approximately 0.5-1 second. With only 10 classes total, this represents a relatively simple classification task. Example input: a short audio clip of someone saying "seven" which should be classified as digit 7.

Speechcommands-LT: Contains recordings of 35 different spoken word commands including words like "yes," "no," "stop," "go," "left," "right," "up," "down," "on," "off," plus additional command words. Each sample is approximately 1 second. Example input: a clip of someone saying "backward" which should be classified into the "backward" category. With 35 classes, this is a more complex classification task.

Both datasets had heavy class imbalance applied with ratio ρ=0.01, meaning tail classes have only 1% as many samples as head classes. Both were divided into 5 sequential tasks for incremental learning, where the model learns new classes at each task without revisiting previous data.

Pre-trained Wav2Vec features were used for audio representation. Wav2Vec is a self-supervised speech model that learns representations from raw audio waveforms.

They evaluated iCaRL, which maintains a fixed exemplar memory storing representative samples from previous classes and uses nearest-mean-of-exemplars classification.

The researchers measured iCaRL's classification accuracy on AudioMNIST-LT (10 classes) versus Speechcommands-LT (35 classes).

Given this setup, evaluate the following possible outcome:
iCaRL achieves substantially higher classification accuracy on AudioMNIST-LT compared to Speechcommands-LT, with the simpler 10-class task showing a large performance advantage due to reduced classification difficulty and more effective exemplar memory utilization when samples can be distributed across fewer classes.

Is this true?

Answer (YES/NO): YES